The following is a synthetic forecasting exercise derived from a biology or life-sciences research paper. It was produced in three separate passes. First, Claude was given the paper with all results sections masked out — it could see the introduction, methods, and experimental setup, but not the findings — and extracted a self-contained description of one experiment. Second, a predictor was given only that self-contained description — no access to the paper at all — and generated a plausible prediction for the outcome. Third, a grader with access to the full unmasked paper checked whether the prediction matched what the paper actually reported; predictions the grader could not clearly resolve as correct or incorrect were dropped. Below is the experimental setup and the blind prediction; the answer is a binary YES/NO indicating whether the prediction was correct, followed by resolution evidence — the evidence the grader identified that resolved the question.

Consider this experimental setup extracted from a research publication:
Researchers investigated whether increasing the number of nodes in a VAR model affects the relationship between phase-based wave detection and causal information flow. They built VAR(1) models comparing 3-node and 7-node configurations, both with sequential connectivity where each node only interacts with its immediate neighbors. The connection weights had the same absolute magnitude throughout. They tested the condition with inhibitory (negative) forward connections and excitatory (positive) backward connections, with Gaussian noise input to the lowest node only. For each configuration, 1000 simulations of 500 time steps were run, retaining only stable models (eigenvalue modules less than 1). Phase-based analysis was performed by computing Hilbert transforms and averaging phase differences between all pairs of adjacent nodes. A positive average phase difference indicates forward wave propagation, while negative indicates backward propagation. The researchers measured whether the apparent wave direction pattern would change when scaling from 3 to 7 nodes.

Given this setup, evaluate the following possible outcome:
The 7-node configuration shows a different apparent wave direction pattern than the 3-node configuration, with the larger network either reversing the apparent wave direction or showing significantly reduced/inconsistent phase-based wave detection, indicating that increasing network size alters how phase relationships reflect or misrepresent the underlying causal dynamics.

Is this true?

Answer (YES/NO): NO